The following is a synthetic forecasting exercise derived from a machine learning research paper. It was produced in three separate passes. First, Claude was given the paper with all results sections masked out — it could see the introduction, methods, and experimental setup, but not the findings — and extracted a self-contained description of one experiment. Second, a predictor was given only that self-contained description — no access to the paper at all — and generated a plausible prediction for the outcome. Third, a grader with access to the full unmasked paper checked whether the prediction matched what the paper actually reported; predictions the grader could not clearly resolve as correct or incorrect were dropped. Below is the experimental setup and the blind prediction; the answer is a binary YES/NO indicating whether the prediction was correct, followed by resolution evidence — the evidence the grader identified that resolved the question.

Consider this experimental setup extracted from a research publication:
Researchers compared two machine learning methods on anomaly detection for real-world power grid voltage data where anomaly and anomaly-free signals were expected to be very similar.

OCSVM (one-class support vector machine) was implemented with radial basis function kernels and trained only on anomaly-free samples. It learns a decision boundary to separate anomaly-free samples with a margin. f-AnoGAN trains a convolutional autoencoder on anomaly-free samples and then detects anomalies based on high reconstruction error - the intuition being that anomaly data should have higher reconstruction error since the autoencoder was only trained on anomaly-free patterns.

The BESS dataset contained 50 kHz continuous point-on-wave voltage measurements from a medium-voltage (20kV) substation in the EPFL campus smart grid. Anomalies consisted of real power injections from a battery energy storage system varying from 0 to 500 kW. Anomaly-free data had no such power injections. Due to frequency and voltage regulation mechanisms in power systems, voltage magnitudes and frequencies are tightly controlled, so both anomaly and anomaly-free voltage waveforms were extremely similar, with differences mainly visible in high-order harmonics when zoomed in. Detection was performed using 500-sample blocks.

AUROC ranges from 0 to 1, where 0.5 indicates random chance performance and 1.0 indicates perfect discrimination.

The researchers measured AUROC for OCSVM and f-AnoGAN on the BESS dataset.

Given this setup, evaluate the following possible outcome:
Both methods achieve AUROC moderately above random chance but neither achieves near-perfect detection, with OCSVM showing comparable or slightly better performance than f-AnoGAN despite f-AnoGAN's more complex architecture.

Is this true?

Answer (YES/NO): NO